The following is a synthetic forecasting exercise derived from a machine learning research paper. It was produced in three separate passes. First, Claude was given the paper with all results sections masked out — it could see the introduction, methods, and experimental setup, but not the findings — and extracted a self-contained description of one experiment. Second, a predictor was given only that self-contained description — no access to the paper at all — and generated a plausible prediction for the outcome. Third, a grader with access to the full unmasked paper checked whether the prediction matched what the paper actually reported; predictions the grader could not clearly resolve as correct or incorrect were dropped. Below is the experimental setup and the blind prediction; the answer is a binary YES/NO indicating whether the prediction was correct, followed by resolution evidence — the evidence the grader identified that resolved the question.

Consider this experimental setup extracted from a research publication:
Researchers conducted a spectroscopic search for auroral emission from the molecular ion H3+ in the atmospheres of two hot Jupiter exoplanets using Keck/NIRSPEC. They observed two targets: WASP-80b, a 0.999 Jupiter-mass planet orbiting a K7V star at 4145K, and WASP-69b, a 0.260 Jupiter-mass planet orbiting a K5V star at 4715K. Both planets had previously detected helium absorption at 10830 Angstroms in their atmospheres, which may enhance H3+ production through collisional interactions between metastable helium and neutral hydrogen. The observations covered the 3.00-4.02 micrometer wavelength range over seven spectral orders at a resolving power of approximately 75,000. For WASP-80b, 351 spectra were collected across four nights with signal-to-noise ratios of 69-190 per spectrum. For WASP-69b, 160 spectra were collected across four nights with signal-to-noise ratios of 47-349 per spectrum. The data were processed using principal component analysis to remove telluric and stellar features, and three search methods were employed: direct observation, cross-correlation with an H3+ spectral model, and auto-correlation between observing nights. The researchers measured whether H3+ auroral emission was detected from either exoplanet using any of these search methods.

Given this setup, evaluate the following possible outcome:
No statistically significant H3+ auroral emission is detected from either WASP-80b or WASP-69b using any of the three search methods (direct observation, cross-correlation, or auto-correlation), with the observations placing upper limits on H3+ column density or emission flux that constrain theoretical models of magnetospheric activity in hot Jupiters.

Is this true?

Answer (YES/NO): YES